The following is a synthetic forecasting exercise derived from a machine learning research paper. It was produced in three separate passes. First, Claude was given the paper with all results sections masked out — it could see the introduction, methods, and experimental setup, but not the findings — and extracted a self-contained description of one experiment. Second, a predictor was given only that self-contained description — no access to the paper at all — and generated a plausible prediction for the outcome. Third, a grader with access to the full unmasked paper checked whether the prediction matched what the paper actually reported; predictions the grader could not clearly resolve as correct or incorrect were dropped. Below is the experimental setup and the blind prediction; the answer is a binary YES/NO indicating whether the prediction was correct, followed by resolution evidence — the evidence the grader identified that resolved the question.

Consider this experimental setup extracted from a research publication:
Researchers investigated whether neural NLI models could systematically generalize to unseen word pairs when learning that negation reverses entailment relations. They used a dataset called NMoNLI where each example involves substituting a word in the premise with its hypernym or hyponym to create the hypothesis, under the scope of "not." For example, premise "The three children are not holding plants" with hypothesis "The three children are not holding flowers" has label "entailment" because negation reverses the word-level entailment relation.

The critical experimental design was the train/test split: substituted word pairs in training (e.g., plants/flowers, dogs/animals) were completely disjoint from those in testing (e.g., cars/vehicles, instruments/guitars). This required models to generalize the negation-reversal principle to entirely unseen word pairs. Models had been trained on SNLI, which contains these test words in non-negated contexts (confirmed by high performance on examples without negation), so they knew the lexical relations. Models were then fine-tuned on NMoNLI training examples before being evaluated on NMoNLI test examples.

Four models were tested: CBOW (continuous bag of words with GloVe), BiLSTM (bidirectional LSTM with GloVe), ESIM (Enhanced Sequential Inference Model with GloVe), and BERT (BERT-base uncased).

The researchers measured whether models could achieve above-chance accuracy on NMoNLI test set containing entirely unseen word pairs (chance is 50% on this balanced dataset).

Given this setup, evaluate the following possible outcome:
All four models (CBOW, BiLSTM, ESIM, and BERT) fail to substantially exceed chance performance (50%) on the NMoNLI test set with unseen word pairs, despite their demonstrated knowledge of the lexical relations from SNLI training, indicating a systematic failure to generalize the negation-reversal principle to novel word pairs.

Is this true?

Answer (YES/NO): NO